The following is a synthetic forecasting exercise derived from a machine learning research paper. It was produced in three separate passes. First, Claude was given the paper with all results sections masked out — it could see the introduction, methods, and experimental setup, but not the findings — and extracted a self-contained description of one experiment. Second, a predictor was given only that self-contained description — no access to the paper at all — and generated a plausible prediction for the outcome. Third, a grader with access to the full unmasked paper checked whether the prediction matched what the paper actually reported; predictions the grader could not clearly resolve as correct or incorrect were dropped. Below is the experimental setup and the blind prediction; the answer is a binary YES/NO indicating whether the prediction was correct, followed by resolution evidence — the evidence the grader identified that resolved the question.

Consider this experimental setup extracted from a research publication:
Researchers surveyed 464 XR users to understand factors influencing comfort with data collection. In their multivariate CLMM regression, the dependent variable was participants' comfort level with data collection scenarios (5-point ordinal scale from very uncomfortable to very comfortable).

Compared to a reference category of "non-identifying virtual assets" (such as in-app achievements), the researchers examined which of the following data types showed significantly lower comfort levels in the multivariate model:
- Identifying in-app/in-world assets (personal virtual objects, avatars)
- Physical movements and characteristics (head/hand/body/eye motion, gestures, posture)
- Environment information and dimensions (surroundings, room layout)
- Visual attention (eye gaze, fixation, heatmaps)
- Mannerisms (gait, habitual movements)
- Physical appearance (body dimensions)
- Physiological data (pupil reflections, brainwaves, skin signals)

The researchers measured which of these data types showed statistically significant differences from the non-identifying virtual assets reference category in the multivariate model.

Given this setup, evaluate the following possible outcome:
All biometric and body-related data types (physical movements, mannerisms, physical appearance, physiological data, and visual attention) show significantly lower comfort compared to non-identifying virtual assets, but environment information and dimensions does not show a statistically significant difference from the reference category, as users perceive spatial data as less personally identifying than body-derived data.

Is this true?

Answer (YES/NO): NO